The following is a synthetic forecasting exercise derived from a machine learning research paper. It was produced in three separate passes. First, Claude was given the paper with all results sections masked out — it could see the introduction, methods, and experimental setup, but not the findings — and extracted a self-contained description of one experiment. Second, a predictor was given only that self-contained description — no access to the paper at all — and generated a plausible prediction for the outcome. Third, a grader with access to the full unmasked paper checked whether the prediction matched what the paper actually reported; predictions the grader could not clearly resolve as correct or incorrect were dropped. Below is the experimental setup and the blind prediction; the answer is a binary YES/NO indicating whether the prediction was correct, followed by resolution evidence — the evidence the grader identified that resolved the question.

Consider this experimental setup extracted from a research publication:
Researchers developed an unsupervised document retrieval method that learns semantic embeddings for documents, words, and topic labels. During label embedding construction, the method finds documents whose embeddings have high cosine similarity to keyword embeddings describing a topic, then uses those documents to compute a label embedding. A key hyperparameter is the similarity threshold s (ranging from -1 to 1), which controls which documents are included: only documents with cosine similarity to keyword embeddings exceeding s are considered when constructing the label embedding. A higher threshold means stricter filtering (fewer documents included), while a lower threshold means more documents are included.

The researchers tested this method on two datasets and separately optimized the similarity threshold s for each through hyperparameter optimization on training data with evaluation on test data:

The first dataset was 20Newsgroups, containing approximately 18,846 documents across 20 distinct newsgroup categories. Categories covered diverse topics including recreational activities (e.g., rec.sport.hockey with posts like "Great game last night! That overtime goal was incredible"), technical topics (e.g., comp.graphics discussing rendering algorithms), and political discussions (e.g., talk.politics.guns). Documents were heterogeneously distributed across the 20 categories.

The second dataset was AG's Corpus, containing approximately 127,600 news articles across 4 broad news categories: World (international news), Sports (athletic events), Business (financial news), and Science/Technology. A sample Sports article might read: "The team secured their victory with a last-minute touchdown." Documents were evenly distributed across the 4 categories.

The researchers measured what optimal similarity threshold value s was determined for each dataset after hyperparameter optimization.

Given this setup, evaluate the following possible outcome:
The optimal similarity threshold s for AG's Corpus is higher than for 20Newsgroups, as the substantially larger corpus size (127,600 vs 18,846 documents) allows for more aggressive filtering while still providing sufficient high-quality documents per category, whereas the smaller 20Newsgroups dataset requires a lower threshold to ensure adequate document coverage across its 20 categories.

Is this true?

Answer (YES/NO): NO